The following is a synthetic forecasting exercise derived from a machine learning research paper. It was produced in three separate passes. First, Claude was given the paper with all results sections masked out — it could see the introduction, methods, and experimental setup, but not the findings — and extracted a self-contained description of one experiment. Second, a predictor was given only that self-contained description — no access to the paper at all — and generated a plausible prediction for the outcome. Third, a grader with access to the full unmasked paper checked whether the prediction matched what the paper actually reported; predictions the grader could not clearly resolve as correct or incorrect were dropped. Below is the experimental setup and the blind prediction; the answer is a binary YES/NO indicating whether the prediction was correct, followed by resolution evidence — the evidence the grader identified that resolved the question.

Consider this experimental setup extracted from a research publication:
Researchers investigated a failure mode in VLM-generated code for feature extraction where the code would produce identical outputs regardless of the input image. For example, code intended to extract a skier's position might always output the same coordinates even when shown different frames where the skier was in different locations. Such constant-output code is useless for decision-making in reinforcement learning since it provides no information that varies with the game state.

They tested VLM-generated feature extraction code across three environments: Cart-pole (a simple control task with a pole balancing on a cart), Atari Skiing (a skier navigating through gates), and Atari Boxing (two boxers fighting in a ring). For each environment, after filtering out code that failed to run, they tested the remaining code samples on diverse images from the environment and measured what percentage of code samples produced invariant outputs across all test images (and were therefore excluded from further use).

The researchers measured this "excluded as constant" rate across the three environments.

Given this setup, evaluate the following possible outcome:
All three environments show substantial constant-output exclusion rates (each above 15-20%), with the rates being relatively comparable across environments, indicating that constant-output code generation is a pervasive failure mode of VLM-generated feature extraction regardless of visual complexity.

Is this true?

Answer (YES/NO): NO